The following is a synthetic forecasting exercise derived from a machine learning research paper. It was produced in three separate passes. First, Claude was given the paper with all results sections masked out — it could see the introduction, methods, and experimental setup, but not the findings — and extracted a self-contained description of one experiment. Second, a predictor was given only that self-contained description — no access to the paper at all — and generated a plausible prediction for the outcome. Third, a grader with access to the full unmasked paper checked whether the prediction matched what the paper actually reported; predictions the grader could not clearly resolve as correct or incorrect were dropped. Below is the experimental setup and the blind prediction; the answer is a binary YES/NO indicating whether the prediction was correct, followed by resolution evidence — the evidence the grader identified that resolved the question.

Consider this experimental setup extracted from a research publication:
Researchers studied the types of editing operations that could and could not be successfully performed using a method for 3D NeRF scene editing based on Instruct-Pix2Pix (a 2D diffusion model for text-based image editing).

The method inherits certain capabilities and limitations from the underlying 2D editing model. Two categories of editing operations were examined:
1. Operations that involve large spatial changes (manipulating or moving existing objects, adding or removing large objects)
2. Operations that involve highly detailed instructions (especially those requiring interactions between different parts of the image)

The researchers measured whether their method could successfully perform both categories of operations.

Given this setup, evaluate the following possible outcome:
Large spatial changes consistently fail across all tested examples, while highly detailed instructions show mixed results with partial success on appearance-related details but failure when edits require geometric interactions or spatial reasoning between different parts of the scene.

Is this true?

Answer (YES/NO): NO